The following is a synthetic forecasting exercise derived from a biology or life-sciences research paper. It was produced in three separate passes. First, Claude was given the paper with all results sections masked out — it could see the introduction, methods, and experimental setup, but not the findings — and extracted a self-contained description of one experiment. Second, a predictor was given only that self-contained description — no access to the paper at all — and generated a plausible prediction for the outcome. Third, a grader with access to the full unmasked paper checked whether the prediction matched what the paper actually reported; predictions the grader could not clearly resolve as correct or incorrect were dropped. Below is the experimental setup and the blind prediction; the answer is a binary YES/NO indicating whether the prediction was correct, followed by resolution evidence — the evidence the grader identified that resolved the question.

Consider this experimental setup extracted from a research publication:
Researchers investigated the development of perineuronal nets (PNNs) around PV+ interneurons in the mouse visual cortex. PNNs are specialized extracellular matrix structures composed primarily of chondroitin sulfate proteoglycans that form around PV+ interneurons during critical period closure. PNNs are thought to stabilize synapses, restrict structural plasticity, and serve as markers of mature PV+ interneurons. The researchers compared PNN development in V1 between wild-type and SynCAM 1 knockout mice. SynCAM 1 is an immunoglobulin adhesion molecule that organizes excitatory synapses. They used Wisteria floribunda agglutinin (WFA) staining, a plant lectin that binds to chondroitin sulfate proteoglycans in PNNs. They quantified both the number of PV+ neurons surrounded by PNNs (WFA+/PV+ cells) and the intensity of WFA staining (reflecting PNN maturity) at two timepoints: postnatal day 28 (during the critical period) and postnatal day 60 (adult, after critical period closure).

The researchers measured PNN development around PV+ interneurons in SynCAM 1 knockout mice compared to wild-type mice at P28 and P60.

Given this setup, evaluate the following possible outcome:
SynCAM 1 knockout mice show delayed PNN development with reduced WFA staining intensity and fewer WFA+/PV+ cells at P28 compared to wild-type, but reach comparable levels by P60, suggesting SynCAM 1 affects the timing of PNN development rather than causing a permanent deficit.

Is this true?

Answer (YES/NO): NO